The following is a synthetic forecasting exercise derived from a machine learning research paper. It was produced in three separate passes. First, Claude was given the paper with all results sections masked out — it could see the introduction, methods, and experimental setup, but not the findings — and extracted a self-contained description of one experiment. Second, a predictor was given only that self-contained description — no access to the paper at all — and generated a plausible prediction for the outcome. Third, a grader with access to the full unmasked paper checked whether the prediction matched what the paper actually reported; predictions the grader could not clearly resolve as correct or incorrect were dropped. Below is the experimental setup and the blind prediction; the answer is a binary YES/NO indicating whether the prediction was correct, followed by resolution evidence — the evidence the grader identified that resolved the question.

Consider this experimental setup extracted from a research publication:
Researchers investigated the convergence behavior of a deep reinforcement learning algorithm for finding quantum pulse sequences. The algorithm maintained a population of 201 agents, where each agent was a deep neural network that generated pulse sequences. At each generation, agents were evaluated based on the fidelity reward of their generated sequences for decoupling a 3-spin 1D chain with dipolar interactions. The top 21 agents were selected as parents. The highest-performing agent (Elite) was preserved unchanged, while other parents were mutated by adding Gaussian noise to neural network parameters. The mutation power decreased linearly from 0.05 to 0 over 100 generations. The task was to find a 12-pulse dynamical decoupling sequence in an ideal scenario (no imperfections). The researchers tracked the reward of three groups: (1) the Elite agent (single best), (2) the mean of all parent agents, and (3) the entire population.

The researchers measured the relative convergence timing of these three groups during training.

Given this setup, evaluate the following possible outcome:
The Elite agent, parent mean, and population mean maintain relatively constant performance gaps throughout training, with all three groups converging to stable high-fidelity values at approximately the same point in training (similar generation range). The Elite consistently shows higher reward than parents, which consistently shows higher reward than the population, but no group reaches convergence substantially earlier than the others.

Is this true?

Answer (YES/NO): NO